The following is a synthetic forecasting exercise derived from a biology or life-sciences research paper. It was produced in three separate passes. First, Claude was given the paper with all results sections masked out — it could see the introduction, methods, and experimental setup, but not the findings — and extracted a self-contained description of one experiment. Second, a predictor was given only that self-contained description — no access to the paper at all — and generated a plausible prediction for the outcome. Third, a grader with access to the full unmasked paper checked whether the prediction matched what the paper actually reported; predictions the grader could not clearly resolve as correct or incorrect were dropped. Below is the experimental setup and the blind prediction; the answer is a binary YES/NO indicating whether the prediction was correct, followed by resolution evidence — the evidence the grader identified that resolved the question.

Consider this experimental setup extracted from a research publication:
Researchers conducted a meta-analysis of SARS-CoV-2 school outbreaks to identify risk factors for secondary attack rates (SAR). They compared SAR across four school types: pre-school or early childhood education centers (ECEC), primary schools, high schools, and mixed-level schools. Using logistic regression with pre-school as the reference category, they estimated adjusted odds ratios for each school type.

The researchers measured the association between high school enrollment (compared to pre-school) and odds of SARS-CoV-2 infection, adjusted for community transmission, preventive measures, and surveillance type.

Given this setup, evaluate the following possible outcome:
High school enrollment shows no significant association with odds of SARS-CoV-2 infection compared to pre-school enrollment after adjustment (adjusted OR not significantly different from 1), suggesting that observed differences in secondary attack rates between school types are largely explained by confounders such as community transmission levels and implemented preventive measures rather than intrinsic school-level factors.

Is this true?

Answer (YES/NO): YES